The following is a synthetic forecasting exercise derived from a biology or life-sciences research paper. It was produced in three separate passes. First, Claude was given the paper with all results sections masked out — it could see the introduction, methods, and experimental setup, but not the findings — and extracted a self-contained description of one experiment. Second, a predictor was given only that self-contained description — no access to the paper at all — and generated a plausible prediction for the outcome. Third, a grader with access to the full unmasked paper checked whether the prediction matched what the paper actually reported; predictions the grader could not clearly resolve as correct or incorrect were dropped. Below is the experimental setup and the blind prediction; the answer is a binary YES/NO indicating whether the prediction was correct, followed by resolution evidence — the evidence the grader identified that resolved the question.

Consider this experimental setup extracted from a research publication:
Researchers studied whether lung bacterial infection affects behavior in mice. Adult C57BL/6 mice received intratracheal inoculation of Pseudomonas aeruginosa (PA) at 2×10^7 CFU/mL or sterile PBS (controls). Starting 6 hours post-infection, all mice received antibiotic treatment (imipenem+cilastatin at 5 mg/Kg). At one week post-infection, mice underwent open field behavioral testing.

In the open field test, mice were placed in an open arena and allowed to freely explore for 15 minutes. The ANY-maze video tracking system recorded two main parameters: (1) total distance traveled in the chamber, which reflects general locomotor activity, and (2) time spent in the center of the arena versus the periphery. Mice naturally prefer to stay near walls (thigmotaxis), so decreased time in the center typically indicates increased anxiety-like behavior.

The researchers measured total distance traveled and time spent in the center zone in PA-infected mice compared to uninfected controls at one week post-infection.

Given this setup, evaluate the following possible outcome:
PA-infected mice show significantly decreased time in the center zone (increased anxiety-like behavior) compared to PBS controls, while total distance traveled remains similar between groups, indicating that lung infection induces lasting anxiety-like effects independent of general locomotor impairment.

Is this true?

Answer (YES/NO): NO